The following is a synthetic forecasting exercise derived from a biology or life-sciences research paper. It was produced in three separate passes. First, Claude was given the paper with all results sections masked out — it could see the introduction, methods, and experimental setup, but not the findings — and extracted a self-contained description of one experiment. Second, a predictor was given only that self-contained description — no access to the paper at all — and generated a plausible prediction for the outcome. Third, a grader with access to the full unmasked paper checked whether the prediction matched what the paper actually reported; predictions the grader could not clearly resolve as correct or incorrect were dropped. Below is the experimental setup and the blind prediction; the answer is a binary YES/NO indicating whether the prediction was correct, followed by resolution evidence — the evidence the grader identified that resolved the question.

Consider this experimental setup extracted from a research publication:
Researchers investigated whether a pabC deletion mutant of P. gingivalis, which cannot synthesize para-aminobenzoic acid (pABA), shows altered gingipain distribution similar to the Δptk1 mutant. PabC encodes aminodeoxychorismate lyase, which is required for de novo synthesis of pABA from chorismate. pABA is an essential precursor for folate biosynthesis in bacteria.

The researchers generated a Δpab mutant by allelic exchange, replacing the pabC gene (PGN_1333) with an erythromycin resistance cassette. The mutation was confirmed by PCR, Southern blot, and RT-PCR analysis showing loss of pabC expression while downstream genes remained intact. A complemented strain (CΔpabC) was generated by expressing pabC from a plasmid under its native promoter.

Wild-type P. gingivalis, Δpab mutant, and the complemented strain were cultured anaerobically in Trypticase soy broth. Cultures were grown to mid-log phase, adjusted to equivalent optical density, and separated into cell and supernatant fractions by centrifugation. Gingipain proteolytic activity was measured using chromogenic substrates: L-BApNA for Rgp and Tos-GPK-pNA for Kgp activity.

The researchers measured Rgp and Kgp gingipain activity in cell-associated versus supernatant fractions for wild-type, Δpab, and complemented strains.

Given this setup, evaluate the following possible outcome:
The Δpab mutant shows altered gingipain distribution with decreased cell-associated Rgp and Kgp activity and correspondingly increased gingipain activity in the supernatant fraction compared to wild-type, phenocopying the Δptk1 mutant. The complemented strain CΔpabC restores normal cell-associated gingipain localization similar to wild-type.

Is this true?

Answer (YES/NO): NO